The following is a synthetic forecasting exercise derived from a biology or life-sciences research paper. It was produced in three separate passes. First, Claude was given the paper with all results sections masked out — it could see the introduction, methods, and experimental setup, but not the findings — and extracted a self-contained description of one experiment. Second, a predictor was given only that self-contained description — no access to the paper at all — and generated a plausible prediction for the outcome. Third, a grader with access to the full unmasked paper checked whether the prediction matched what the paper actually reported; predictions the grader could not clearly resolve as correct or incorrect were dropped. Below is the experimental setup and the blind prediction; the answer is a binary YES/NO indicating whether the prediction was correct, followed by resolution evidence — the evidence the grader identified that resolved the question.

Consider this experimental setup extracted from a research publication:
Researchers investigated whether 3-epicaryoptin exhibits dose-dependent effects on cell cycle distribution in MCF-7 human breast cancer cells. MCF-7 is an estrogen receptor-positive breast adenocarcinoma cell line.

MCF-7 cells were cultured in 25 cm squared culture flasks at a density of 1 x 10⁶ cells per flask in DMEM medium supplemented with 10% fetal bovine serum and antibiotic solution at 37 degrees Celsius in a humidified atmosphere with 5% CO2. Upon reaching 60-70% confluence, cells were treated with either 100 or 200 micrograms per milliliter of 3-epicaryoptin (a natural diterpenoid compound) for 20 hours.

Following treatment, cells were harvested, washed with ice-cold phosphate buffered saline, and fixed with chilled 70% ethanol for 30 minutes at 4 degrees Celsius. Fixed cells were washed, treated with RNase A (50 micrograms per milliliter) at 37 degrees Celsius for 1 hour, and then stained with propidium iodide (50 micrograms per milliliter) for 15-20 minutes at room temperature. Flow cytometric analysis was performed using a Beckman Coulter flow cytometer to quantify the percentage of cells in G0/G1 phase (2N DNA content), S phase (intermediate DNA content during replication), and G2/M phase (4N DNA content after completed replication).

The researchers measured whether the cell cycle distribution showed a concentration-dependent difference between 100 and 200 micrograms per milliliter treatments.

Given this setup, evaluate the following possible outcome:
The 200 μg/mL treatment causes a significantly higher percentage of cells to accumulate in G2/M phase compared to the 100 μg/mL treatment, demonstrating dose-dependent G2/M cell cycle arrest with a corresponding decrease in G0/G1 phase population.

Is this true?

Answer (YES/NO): NO